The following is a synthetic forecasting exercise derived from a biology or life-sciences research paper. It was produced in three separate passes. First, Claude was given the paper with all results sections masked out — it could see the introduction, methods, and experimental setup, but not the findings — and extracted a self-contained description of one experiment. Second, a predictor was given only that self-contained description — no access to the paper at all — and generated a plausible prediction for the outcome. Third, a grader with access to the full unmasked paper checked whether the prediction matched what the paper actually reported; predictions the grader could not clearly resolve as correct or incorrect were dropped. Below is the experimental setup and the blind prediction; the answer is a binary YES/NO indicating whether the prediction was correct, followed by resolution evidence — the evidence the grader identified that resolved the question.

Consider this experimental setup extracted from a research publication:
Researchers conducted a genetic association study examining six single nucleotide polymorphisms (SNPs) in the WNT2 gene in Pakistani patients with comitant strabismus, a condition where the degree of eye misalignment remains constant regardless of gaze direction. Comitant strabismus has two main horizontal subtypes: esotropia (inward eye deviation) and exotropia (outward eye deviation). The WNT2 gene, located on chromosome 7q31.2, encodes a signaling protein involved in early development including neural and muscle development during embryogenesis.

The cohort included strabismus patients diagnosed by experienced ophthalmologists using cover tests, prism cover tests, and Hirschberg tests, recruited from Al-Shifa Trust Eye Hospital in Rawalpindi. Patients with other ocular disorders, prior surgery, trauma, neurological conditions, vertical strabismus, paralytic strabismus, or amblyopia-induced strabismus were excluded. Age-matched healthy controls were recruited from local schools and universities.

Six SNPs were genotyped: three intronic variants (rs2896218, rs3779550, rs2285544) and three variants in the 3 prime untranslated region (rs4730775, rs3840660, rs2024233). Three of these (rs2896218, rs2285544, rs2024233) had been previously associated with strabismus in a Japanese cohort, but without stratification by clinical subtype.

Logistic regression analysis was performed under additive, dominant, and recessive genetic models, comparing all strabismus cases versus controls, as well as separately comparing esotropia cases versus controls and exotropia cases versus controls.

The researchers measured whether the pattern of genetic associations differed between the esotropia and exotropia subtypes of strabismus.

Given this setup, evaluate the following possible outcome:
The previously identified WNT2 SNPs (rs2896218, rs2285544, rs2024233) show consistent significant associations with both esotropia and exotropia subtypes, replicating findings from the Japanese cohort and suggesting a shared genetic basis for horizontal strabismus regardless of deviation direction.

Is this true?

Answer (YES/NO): NO